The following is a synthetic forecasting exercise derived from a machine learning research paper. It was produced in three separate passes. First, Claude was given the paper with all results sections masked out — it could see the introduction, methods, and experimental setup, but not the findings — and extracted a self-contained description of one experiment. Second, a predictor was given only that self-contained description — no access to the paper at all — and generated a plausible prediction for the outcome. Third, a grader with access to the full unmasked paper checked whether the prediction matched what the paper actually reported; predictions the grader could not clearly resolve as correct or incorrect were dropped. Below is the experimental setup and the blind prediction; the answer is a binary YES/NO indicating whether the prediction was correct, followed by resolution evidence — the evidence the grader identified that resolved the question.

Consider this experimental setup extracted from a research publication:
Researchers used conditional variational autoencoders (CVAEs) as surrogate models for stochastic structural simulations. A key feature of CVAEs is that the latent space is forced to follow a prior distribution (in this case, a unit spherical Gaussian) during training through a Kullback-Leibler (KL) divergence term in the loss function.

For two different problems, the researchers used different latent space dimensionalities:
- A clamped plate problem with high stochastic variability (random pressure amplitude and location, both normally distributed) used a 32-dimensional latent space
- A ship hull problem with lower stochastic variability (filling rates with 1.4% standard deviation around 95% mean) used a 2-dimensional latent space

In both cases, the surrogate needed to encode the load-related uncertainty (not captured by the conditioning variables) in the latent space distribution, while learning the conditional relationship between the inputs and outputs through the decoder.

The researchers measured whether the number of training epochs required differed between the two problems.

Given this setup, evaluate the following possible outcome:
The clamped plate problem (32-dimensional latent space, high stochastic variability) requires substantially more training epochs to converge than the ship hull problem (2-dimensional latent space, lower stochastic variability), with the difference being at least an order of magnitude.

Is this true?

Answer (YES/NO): NO